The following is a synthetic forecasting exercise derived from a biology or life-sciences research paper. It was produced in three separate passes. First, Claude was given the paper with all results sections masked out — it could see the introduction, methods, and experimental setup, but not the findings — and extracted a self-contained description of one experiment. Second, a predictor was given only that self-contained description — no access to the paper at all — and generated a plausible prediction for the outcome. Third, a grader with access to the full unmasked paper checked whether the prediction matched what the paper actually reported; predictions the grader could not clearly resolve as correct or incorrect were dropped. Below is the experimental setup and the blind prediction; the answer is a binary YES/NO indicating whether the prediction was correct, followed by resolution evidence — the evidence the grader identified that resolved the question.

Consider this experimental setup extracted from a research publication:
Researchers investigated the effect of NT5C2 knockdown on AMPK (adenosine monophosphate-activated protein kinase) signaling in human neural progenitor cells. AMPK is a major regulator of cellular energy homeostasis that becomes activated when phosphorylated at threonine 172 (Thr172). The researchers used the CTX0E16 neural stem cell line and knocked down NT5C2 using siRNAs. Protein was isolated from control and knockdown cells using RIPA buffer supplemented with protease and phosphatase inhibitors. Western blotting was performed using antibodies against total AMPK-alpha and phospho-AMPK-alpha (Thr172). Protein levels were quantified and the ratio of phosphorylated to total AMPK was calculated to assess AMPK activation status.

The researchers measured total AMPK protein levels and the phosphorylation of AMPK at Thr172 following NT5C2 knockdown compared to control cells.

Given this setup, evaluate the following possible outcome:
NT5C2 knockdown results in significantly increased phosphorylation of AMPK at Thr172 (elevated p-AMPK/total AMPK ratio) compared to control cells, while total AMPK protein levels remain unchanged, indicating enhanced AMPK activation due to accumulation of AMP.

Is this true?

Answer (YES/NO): NO